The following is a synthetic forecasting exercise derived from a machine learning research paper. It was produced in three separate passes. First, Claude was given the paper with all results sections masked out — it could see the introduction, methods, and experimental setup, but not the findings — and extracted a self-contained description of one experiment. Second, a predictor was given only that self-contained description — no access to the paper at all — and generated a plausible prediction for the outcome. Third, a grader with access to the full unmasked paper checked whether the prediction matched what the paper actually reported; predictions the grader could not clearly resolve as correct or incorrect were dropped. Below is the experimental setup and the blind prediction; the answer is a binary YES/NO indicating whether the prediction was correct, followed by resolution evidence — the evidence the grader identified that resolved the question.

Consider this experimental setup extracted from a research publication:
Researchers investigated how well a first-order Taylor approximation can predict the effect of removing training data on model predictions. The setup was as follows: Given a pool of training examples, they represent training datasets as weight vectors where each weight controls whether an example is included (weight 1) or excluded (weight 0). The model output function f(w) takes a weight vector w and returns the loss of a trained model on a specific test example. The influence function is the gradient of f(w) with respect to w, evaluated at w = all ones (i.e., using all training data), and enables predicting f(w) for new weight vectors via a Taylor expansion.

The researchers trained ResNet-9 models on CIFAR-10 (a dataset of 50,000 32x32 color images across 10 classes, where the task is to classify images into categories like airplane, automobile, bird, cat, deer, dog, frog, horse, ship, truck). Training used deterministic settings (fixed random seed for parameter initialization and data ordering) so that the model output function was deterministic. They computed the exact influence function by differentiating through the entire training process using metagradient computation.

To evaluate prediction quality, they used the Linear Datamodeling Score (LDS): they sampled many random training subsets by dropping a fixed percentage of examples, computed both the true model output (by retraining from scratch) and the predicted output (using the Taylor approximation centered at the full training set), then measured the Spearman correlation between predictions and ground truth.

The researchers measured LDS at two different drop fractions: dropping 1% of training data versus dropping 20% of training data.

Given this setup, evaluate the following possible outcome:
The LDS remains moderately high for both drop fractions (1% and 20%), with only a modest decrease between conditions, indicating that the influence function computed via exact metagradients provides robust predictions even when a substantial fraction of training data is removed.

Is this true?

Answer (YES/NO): NO